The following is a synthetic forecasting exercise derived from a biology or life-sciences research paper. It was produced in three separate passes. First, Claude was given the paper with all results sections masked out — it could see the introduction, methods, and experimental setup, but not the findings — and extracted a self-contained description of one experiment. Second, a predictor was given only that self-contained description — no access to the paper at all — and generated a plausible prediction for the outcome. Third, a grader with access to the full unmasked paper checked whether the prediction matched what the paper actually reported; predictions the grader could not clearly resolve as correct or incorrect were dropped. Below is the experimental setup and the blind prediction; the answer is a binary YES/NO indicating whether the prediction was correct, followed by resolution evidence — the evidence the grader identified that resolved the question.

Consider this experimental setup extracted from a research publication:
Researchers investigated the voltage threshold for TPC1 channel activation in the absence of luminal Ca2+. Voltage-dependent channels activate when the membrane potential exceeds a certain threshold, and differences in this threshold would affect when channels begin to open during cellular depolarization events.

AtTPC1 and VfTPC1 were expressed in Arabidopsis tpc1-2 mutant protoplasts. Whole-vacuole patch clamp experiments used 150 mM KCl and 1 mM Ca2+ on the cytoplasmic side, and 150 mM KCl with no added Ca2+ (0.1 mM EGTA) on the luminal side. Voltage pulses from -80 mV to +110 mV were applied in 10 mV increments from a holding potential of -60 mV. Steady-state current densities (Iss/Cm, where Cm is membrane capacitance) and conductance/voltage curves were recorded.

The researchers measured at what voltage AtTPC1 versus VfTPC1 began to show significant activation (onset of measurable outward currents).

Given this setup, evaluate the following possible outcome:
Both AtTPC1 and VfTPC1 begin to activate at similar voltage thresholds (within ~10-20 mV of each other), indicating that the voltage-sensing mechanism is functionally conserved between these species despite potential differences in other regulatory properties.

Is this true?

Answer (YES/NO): NO